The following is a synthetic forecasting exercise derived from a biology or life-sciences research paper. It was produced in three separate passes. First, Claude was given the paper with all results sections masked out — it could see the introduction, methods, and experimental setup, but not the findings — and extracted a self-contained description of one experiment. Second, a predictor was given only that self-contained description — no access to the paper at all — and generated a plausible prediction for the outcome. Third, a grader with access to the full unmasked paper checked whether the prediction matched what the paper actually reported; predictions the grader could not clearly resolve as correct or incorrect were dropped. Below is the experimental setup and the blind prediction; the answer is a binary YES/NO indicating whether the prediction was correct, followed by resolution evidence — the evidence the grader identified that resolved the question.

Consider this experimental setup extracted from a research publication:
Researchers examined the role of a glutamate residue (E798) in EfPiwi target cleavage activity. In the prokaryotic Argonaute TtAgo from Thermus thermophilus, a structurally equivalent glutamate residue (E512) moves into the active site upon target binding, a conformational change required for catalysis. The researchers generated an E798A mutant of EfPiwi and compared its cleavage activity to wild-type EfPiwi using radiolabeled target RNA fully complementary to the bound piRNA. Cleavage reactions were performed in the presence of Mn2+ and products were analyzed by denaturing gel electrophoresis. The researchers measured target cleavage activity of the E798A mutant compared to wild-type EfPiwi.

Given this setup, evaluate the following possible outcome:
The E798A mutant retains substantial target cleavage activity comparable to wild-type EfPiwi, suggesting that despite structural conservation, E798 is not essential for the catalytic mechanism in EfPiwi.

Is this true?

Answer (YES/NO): NO